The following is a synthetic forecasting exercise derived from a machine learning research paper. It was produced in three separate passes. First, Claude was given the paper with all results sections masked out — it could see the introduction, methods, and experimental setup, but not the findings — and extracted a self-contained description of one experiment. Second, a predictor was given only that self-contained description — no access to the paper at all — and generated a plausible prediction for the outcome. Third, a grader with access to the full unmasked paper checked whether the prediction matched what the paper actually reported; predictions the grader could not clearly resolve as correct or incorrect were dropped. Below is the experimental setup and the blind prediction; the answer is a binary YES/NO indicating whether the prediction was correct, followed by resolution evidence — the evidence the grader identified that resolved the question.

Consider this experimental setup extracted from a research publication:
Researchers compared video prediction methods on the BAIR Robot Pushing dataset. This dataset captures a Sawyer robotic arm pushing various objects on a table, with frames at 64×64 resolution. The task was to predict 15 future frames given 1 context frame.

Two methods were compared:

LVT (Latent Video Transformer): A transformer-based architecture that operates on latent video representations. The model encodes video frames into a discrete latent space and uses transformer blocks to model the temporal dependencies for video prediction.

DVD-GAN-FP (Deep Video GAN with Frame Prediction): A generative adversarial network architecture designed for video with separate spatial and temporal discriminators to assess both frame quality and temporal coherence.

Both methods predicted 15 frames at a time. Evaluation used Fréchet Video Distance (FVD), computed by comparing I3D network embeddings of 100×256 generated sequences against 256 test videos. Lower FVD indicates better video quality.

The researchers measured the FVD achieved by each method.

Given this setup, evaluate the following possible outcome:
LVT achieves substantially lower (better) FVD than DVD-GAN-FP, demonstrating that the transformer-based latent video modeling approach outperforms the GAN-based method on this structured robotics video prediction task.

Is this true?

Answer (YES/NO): NO